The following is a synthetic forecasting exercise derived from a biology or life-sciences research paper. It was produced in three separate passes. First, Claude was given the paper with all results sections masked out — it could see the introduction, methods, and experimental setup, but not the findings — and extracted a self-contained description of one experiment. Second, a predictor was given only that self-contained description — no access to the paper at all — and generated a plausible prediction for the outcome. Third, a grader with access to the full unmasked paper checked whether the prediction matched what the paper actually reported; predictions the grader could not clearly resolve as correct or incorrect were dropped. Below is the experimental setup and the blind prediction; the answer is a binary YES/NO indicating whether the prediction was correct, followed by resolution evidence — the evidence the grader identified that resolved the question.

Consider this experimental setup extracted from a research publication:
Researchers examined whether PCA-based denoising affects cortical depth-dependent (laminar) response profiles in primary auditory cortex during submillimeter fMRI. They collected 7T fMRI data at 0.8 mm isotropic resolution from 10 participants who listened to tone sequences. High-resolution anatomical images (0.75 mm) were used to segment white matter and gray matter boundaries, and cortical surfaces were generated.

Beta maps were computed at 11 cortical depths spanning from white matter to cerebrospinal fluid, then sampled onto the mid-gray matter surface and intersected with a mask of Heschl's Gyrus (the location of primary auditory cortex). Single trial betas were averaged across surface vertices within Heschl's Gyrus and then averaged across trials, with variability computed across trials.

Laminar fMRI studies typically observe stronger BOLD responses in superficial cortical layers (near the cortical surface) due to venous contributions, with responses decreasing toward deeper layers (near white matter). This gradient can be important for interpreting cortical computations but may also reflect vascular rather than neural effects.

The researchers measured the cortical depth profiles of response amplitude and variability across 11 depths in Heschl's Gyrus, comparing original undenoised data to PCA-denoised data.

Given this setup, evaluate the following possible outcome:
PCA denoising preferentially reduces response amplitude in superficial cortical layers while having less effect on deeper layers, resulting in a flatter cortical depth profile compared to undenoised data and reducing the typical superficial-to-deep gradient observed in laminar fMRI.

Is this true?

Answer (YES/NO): YES